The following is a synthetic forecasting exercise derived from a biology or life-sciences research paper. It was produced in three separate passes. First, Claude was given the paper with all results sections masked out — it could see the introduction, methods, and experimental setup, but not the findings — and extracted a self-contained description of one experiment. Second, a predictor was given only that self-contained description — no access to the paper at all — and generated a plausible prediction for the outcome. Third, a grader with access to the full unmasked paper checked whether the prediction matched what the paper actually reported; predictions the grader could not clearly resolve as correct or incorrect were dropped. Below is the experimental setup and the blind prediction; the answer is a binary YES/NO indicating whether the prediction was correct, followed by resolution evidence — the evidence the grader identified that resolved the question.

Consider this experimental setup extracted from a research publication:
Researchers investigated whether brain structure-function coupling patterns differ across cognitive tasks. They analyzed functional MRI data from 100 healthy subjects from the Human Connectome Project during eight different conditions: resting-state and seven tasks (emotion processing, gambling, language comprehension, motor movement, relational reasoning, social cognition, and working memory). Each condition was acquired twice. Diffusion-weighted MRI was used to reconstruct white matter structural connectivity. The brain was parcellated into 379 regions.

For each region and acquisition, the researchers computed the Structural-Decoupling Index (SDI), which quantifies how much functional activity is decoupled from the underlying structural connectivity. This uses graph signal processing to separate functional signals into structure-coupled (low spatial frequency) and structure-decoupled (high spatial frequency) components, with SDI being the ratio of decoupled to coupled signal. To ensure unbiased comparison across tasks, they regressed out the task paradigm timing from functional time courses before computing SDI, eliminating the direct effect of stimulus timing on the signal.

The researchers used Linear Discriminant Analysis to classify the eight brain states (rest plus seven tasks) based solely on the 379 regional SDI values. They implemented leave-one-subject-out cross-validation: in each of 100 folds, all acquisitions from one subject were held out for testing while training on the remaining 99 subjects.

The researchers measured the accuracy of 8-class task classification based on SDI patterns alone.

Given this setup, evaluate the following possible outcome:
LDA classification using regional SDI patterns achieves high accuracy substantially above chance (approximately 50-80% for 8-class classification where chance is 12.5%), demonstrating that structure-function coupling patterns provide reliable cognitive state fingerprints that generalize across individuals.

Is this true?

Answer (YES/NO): YES